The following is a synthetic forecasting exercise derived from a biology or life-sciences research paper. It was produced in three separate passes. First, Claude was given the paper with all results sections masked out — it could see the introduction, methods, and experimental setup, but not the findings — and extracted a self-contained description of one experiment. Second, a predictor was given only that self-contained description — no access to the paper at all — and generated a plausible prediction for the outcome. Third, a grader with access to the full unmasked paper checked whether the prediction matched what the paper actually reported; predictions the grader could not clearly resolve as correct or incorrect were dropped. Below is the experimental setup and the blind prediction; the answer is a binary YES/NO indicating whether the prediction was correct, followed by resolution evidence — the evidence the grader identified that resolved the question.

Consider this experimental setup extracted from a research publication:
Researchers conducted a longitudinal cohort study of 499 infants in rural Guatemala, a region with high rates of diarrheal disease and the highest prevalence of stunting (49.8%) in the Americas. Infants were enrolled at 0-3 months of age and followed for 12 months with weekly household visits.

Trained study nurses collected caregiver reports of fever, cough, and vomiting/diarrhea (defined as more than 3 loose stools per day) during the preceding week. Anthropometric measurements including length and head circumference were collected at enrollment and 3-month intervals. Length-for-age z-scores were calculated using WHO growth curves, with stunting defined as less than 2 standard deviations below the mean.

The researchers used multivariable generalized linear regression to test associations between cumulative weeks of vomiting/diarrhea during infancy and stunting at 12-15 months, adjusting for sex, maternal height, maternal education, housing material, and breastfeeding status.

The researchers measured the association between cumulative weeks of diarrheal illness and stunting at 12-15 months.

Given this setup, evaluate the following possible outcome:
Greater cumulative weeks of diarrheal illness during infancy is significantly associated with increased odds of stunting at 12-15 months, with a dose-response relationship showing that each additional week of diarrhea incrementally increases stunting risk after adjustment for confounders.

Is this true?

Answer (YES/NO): NO